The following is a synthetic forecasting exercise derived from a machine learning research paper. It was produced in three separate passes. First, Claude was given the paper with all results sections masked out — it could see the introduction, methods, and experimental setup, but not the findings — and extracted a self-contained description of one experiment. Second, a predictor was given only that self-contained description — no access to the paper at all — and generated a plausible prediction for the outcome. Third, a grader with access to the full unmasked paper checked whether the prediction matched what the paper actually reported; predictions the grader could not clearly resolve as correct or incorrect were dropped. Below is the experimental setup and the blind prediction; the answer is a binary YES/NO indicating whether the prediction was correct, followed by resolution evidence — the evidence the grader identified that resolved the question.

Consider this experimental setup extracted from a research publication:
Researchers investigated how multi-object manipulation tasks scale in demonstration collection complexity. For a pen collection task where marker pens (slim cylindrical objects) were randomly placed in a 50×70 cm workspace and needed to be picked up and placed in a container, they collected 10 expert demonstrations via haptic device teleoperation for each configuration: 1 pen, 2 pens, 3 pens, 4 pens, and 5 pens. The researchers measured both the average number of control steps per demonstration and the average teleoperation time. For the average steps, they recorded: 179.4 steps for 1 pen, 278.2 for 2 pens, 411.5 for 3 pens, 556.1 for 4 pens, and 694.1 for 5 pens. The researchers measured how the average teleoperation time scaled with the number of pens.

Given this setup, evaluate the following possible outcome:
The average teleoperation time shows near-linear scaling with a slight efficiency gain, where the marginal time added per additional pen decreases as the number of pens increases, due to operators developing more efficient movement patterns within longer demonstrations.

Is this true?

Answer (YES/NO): NO